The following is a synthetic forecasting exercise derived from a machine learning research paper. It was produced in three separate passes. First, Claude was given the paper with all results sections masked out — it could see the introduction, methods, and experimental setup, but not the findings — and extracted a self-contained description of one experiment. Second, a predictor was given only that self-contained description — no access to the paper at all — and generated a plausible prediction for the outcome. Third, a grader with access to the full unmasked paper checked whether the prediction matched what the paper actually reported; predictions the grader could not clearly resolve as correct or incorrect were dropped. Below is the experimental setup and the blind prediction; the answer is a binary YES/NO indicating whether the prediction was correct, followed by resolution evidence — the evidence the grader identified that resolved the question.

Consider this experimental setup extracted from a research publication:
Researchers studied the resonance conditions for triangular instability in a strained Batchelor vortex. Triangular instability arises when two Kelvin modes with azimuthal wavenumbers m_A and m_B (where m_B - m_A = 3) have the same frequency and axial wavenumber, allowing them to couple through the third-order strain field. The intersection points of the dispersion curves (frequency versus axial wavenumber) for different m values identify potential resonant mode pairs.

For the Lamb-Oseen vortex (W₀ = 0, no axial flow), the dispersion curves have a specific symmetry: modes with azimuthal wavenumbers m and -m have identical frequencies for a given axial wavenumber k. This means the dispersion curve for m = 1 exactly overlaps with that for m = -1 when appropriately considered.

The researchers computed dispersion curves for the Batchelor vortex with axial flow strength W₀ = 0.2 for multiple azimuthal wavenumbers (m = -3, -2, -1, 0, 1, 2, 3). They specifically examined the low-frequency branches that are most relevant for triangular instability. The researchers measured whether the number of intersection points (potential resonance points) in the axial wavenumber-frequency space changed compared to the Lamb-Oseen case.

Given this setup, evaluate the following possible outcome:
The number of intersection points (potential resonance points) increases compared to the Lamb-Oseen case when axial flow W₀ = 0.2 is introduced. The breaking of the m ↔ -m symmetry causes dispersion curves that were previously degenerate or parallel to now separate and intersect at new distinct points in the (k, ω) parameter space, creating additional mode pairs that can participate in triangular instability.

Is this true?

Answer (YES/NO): YES